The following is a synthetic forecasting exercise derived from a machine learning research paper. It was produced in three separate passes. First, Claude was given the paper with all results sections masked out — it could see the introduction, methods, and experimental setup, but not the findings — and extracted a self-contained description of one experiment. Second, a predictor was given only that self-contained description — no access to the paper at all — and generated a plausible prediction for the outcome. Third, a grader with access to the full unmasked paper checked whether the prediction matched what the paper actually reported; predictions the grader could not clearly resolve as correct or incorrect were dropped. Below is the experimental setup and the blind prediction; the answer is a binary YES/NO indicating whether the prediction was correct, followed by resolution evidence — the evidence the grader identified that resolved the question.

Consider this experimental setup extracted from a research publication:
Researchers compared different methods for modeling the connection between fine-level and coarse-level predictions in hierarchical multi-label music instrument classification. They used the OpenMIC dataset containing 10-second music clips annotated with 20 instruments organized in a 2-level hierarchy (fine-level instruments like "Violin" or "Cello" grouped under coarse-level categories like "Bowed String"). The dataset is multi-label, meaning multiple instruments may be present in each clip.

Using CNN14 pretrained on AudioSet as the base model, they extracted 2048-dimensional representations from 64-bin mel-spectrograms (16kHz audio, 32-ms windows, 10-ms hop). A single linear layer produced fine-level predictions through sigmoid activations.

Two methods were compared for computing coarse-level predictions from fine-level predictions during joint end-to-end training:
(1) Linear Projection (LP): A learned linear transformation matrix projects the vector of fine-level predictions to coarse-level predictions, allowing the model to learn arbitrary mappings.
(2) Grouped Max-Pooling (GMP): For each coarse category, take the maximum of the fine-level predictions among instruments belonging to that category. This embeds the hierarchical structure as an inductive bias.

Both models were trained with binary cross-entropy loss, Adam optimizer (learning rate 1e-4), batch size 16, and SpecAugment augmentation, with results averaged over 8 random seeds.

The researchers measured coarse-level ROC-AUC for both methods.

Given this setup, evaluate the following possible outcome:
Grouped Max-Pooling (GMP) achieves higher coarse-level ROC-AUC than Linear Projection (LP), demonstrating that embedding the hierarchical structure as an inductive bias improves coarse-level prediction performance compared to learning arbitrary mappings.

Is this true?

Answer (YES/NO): YES